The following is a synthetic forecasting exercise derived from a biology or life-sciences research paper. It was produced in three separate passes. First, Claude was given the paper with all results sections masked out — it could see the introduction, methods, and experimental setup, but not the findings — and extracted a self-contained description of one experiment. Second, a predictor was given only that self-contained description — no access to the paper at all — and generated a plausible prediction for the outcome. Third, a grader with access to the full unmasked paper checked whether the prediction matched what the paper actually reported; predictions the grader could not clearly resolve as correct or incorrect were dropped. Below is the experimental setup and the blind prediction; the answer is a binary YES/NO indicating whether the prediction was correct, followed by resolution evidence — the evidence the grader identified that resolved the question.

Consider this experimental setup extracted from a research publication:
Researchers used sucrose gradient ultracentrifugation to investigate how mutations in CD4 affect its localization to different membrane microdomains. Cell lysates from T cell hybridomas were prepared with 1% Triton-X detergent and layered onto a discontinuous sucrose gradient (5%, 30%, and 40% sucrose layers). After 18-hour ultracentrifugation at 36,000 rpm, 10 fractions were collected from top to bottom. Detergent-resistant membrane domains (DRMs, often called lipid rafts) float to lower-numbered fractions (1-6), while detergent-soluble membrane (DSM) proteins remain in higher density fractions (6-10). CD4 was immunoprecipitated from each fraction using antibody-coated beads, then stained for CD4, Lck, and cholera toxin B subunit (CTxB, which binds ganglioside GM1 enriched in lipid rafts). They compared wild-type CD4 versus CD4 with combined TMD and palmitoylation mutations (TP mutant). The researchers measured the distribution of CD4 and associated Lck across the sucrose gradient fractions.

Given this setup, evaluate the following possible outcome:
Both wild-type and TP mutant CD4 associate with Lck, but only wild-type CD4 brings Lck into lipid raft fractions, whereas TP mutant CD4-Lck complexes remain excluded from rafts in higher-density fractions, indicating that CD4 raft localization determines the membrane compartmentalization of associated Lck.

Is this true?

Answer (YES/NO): YES